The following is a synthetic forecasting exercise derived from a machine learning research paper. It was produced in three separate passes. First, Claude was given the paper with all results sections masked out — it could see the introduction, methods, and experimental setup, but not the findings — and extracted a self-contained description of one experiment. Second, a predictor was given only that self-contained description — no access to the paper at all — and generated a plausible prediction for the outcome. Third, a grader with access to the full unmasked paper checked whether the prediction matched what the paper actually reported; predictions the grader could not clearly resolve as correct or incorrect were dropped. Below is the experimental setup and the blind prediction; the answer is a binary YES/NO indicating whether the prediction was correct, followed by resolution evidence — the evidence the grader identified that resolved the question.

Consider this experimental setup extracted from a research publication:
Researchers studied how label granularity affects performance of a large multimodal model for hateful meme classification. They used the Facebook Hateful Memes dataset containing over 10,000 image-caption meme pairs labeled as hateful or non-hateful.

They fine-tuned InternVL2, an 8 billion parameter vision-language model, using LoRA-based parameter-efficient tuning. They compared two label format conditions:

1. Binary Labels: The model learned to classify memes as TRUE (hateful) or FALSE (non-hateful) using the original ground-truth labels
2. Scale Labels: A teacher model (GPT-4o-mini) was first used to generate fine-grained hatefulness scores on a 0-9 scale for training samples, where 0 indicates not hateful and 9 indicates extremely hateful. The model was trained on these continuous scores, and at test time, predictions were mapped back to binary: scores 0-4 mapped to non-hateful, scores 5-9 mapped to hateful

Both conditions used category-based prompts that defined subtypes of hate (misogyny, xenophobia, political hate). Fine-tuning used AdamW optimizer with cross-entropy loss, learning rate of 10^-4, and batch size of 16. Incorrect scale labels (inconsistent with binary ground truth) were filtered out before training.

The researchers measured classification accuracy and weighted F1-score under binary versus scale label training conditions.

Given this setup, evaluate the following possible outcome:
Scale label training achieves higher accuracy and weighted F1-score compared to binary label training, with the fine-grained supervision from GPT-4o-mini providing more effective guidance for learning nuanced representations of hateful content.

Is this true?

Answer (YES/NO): NO